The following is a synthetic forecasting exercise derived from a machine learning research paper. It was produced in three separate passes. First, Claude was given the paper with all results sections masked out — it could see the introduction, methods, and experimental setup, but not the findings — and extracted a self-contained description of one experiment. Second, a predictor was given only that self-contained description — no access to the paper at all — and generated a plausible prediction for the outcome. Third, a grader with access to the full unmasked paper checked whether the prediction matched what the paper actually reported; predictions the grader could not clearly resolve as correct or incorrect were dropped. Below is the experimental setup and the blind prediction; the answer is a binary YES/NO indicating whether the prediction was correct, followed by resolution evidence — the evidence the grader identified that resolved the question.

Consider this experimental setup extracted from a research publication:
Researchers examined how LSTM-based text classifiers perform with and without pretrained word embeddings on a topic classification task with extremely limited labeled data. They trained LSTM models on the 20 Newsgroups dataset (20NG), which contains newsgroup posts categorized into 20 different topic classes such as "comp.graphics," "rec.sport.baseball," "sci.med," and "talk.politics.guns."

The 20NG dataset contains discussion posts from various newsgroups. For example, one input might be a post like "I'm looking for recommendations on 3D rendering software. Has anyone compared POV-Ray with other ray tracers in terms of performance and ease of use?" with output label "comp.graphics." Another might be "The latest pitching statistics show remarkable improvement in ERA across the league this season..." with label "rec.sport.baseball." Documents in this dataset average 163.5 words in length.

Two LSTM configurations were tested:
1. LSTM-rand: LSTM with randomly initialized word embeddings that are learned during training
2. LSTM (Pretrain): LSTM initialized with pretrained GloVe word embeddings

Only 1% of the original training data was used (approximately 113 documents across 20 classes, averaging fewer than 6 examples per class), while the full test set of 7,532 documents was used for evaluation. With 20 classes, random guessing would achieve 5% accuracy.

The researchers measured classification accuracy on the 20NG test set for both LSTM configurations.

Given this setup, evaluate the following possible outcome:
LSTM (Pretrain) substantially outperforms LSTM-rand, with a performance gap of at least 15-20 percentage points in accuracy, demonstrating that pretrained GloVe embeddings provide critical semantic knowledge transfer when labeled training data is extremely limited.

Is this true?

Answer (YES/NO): NO